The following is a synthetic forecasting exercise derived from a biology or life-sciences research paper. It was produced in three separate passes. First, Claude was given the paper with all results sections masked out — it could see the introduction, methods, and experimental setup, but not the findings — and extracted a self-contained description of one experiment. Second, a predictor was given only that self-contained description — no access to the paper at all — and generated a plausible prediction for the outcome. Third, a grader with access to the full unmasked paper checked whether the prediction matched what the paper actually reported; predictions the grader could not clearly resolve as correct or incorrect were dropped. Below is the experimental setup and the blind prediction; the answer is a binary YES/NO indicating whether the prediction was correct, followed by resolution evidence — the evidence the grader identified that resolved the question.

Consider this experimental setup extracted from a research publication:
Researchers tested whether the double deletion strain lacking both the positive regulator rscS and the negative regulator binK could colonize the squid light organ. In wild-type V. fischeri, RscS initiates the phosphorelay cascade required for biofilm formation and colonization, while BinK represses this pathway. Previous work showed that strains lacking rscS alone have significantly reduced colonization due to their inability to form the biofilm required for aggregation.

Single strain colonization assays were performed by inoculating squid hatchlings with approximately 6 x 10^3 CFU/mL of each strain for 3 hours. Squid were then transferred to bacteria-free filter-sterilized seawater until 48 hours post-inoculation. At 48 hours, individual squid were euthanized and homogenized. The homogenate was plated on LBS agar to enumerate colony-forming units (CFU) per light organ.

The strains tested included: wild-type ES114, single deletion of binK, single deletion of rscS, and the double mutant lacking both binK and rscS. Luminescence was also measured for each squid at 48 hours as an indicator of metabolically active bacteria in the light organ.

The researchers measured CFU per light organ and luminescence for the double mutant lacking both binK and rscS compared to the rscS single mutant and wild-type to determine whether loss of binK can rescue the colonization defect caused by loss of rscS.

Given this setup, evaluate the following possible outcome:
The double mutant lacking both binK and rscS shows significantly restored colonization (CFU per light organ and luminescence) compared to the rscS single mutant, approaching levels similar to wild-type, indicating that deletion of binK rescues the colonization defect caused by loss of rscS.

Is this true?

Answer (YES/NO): YES